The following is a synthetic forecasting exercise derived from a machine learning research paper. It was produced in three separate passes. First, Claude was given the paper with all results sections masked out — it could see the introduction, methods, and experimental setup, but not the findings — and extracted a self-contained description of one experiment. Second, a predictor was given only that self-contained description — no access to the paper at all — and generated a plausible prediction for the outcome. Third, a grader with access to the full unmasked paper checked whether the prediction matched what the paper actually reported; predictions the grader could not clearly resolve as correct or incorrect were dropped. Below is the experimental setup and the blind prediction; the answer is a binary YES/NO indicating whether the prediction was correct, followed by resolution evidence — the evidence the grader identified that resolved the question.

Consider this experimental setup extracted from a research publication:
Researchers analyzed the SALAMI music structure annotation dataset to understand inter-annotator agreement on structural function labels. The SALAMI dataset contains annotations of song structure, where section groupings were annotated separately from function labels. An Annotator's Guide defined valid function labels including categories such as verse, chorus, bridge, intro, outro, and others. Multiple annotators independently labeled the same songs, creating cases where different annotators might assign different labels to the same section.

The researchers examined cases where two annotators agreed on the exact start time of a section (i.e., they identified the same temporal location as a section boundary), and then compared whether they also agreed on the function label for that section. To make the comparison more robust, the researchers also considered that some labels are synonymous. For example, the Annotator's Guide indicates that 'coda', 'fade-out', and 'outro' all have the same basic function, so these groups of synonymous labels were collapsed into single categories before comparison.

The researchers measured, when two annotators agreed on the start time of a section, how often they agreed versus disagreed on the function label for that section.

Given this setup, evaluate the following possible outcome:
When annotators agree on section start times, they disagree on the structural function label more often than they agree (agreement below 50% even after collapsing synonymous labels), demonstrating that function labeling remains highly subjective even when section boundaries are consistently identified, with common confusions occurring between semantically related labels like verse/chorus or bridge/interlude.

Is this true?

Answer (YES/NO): NO